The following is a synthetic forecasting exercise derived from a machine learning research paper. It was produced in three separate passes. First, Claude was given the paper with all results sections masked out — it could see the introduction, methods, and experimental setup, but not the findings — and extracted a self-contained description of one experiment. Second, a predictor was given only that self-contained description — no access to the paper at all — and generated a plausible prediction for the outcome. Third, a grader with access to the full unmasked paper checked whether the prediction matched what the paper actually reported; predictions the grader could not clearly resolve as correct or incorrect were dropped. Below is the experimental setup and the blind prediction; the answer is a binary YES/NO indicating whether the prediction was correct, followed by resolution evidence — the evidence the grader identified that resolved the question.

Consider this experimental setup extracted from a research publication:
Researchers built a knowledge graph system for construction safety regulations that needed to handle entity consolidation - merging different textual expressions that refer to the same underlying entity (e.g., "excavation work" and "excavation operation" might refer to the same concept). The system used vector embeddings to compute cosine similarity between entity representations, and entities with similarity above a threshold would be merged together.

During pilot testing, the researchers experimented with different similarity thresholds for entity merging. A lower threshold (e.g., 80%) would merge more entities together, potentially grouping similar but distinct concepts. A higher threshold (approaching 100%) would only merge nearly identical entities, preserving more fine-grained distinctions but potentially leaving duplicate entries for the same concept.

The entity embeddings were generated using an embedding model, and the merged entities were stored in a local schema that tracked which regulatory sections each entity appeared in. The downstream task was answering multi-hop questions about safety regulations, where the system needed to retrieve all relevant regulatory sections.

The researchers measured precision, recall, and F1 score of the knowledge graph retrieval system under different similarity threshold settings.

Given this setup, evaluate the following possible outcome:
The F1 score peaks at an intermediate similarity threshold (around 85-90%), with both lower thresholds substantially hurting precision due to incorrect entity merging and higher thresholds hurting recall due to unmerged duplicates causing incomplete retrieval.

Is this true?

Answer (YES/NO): NO